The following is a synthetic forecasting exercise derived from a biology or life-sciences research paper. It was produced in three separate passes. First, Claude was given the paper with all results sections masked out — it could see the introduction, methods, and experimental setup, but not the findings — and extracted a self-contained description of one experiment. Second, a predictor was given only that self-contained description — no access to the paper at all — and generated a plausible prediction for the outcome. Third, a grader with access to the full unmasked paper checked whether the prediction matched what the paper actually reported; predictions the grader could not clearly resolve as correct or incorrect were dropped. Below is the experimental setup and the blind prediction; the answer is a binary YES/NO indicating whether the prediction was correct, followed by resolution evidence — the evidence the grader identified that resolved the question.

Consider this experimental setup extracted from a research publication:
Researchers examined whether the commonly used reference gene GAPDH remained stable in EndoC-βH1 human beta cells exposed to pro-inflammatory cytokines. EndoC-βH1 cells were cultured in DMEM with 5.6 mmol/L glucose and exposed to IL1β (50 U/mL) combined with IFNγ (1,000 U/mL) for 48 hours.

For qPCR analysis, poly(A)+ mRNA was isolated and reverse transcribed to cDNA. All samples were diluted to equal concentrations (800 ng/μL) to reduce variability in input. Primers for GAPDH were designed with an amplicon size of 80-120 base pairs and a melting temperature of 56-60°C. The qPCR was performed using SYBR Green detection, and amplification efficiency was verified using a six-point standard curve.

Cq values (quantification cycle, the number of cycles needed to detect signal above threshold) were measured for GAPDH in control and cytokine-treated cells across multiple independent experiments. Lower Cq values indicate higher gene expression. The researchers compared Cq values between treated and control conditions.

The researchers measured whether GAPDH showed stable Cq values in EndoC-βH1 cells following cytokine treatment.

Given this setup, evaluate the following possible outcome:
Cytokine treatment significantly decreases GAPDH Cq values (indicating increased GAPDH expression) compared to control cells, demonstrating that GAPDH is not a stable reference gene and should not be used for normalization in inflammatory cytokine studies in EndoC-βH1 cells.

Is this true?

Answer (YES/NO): NO